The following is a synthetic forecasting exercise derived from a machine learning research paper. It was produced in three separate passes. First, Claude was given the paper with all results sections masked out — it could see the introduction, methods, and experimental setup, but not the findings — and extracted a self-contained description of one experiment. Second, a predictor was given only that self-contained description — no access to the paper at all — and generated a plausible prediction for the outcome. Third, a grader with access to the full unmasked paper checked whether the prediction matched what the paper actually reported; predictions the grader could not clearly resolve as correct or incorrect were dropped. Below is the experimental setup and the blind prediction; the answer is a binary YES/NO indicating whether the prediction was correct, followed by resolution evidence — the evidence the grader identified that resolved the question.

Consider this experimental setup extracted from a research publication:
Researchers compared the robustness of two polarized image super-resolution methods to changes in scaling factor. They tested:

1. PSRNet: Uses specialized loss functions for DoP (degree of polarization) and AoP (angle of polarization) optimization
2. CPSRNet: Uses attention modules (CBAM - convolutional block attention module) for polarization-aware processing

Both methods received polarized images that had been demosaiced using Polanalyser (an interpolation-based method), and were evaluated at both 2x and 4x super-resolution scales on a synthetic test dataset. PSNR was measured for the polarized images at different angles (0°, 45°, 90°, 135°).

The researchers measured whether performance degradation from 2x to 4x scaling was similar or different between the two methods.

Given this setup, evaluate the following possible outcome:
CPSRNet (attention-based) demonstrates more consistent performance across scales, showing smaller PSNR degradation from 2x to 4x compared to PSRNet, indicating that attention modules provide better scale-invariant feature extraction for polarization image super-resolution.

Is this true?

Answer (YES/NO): NO